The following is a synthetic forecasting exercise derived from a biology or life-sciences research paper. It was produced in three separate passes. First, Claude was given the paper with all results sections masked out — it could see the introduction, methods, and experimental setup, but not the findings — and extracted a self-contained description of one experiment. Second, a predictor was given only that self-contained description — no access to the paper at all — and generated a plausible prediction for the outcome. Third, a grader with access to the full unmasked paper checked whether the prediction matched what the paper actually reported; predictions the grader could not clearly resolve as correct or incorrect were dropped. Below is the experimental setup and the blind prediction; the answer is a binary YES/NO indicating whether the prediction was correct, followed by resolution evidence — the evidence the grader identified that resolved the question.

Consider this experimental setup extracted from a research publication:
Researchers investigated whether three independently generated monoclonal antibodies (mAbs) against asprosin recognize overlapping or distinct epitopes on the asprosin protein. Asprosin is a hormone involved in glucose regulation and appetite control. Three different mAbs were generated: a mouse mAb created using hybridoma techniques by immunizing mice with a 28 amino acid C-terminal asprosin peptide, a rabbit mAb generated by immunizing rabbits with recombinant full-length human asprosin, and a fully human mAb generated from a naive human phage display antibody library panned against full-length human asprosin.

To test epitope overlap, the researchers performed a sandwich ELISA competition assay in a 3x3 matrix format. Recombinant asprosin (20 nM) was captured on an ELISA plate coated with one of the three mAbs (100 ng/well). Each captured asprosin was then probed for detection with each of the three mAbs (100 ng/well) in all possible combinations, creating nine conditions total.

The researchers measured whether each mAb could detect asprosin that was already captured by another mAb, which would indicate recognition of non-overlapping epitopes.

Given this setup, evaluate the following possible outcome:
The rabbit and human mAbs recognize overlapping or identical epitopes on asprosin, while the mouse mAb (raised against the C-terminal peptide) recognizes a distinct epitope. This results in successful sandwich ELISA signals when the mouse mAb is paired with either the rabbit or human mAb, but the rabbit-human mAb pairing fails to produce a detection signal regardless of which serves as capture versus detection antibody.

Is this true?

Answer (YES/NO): NO